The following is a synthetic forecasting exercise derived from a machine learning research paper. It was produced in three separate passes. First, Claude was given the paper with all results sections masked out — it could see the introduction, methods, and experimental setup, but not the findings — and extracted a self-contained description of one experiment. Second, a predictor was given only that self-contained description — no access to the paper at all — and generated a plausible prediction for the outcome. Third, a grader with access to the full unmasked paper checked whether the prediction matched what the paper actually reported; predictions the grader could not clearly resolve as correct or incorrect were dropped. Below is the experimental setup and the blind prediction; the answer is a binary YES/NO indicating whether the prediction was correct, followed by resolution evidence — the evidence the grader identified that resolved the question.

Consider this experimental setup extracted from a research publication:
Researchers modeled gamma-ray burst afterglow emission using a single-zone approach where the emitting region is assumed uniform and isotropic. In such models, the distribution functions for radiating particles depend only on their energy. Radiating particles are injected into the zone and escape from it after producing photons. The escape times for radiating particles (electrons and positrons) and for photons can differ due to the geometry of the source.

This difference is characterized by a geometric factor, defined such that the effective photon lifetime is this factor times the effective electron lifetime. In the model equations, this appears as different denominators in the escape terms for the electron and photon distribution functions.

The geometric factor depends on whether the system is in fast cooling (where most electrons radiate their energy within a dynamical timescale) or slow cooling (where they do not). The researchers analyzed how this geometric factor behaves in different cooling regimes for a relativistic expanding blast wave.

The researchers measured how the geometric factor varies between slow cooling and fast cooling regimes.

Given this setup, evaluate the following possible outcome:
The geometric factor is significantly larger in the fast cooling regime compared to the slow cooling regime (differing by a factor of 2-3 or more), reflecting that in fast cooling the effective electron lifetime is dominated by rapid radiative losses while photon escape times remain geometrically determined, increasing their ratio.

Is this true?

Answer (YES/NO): YES